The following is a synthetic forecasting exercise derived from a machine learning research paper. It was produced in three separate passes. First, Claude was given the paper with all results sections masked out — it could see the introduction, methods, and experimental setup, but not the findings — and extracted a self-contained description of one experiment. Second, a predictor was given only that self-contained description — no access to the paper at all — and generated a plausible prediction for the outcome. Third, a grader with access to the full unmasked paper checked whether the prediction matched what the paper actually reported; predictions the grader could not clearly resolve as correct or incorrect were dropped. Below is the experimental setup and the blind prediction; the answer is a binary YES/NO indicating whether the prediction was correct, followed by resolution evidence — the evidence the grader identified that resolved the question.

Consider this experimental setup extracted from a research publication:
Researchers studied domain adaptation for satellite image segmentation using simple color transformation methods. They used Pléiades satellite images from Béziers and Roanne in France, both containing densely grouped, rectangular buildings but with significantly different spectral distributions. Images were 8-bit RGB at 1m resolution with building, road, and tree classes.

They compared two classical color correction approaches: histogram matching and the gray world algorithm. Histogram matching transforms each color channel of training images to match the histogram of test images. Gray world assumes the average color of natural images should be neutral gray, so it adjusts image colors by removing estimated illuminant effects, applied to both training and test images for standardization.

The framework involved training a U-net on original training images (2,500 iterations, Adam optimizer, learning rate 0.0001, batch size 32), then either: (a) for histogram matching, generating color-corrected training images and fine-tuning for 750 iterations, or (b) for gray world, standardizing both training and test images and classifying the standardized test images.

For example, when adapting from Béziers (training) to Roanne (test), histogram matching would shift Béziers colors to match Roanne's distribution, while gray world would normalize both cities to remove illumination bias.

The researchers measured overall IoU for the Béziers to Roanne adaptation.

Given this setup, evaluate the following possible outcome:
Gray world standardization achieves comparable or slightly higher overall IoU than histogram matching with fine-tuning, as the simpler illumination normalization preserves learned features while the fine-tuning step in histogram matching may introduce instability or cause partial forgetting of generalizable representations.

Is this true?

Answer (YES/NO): NO